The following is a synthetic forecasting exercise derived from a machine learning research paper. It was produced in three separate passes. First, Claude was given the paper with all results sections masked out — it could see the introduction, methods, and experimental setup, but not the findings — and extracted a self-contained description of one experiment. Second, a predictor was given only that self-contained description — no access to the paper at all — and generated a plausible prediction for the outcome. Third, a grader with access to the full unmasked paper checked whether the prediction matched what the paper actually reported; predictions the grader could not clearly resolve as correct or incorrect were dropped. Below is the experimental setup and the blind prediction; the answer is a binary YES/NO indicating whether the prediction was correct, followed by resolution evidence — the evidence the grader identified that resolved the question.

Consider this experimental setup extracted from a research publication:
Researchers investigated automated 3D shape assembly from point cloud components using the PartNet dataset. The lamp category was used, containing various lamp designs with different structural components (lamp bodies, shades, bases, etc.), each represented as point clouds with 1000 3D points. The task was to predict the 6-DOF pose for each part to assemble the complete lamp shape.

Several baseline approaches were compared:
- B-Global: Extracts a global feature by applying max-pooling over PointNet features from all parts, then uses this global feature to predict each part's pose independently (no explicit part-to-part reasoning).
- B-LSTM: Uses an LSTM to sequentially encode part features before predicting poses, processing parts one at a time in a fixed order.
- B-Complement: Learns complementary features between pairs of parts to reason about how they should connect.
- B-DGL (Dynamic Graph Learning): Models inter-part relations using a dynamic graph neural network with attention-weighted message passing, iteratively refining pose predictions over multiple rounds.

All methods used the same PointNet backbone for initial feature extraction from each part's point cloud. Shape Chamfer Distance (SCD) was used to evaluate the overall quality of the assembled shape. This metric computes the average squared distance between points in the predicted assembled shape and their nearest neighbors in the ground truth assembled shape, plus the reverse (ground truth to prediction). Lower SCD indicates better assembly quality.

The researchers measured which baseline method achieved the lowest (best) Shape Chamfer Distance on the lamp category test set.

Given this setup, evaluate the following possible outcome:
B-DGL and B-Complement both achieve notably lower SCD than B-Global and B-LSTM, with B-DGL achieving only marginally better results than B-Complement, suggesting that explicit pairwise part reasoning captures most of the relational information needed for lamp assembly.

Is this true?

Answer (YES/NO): NO